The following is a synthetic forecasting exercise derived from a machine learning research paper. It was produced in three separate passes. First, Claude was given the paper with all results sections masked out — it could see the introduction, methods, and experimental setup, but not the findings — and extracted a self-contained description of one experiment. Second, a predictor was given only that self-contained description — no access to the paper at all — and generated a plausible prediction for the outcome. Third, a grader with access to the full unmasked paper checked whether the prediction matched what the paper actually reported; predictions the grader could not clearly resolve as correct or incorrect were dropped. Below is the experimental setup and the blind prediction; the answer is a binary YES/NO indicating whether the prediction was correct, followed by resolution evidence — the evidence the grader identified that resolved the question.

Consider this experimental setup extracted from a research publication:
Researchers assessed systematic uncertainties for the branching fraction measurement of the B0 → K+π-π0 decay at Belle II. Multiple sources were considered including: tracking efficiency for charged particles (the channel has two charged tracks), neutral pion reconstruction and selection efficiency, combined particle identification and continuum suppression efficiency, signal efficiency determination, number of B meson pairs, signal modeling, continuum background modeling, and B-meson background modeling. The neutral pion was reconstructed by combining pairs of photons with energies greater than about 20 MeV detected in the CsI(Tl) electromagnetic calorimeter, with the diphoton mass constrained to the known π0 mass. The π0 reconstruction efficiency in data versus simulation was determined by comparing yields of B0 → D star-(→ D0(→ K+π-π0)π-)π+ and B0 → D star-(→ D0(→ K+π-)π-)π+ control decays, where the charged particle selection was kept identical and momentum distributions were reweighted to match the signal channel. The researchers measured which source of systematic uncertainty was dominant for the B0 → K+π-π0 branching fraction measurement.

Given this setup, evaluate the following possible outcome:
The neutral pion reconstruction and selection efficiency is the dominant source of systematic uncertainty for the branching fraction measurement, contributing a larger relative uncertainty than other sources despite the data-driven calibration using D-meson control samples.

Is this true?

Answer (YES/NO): YES